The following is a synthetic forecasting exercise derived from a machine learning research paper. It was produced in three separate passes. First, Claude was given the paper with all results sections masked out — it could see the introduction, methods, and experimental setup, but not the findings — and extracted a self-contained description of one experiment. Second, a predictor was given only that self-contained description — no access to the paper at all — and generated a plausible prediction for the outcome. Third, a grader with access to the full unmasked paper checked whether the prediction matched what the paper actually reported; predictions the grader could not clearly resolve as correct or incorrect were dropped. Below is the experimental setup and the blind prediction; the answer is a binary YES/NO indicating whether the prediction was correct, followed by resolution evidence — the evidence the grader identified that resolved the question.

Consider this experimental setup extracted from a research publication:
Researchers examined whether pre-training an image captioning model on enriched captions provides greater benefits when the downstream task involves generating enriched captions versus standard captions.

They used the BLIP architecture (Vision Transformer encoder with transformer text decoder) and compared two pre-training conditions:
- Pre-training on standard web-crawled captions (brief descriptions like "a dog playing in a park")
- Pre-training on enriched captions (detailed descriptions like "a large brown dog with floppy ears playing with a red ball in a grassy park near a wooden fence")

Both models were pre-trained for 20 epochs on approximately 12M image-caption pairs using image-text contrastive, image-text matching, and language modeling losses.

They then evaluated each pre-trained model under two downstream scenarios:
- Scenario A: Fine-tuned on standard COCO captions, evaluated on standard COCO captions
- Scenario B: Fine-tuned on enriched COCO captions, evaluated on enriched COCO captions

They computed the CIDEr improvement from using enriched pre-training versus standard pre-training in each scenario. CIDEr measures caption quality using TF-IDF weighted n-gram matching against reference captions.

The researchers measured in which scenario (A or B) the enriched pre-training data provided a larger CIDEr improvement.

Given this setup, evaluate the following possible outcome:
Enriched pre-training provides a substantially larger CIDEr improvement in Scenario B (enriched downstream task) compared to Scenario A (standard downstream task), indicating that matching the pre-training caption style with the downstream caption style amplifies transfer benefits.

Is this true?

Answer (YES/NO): YES